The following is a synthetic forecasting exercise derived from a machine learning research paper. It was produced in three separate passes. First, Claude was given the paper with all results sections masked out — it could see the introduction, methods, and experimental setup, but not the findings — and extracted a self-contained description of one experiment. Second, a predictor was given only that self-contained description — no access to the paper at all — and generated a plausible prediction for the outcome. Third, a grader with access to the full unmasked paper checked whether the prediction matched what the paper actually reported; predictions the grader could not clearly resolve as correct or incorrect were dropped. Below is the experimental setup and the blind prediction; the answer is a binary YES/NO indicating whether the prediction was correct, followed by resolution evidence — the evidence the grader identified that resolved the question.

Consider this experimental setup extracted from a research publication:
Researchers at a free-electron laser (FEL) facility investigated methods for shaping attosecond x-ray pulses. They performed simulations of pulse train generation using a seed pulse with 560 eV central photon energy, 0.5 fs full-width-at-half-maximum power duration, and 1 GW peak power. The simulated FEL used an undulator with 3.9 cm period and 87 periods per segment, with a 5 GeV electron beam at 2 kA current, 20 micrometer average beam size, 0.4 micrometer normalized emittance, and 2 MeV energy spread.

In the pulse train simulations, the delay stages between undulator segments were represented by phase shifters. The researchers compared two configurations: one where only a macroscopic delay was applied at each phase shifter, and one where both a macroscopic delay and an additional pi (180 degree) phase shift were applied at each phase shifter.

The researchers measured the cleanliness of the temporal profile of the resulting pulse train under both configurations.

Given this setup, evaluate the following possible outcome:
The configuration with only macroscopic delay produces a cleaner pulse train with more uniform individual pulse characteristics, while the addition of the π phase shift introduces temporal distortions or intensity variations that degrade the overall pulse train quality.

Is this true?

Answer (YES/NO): NO